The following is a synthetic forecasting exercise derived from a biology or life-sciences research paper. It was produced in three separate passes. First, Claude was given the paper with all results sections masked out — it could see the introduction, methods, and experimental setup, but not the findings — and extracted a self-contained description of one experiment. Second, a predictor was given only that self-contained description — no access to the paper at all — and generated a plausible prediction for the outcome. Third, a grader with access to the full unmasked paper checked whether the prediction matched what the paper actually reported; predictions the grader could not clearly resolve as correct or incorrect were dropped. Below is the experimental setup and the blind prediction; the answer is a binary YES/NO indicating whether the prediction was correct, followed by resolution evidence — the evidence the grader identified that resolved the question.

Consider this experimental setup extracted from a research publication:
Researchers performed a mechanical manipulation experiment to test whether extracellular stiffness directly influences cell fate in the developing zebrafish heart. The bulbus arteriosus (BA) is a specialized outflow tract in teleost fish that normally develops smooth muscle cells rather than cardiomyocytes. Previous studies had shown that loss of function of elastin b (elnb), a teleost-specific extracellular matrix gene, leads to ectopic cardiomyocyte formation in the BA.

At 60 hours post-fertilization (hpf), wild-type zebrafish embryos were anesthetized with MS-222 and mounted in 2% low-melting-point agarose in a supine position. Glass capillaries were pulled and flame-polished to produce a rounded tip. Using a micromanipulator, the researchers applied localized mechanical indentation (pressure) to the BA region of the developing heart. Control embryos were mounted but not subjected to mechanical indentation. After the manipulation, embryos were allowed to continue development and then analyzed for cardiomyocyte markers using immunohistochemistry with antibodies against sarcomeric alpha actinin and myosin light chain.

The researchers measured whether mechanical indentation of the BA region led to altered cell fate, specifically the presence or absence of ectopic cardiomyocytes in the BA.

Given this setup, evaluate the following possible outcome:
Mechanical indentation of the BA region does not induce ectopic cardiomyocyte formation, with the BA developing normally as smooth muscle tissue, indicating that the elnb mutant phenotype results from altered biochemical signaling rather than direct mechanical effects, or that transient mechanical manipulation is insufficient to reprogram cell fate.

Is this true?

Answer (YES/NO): NO